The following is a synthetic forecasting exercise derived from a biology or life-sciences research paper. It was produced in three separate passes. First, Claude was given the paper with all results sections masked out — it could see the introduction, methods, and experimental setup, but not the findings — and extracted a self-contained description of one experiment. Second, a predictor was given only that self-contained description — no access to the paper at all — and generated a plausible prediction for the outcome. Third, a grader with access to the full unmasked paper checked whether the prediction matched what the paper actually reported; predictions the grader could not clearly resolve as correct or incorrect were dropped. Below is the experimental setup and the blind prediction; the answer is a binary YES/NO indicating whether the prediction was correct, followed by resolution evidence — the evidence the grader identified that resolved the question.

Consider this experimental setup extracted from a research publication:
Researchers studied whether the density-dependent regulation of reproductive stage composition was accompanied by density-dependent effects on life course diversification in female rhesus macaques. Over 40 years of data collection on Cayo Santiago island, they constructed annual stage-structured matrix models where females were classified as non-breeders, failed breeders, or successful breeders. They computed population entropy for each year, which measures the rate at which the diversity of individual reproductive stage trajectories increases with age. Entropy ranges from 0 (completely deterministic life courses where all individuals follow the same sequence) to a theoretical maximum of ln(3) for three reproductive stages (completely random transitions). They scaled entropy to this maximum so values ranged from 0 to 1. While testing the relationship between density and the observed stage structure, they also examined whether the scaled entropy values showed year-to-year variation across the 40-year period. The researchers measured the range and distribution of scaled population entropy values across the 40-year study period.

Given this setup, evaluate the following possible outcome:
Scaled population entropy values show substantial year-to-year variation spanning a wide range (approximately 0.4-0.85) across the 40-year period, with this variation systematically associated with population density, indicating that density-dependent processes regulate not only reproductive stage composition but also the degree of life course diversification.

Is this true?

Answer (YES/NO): NO